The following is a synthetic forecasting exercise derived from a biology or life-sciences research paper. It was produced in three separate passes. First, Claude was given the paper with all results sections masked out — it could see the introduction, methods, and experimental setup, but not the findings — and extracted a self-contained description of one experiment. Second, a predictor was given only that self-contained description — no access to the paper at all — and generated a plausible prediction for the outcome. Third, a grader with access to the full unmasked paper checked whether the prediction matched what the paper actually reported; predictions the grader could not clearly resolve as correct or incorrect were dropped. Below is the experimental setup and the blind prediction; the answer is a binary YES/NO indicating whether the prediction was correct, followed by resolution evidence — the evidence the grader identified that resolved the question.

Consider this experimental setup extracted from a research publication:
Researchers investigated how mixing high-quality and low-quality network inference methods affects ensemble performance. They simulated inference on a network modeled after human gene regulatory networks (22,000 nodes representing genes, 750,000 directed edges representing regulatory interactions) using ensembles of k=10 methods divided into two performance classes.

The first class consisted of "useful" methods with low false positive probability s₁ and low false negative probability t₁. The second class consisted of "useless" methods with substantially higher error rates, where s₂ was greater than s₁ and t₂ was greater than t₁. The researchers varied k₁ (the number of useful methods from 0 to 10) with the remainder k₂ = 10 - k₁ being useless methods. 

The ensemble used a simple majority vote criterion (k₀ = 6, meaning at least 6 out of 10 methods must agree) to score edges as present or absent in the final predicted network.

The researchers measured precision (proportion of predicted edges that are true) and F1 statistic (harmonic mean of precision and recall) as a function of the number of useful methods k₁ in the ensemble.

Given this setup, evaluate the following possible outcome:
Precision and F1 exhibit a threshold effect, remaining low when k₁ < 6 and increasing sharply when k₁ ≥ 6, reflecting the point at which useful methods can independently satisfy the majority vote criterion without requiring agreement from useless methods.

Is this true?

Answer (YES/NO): NO